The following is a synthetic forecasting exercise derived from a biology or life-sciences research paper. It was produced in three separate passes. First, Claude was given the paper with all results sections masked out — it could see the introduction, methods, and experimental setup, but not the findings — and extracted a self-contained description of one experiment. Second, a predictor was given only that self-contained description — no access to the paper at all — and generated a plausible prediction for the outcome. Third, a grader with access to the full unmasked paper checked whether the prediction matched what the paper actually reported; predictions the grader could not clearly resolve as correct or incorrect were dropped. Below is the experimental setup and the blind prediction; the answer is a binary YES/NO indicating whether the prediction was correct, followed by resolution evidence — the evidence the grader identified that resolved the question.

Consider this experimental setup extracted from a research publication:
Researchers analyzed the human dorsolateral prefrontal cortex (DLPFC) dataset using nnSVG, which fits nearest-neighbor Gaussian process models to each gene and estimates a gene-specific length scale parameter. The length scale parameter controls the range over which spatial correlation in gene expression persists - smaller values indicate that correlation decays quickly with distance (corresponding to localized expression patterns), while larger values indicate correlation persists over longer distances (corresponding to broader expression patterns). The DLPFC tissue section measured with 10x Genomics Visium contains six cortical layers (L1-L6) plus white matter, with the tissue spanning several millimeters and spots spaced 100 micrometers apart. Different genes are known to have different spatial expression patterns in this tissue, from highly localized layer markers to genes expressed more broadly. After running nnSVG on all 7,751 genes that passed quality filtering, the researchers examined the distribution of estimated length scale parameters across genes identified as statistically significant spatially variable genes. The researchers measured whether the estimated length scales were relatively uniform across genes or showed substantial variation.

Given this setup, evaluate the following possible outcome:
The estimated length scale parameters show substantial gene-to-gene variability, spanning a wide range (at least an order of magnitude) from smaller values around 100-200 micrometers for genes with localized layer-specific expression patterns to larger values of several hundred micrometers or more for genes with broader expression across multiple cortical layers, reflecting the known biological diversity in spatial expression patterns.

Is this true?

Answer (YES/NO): NO